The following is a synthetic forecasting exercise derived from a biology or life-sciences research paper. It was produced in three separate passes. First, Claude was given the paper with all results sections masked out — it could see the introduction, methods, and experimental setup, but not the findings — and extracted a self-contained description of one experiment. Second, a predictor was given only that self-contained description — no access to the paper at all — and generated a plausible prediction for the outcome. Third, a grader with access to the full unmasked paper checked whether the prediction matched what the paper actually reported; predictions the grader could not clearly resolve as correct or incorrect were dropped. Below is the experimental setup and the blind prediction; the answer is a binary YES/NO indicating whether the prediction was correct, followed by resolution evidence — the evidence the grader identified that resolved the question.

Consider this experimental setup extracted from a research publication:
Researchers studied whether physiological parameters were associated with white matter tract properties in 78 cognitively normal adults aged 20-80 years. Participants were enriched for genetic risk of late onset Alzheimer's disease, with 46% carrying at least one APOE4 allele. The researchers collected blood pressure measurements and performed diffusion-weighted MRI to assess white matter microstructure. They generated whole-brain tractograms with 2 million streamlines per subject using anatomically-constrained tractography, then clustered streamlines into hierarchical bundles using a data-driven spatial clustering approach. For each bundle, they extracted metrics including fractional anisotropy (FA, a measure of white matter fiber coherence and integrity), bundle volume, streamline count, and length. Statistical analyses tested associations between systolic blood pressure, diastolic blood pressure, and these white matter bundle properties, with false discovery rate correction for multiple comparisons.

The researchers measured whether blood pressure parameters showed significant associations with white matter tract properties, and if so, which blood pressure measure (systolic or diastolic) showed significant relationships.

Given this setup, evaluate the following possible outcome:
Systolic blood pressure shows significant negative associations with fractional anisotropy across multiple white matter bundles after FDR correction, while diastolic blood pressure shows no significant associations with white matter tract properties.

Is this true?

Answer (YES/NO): NO